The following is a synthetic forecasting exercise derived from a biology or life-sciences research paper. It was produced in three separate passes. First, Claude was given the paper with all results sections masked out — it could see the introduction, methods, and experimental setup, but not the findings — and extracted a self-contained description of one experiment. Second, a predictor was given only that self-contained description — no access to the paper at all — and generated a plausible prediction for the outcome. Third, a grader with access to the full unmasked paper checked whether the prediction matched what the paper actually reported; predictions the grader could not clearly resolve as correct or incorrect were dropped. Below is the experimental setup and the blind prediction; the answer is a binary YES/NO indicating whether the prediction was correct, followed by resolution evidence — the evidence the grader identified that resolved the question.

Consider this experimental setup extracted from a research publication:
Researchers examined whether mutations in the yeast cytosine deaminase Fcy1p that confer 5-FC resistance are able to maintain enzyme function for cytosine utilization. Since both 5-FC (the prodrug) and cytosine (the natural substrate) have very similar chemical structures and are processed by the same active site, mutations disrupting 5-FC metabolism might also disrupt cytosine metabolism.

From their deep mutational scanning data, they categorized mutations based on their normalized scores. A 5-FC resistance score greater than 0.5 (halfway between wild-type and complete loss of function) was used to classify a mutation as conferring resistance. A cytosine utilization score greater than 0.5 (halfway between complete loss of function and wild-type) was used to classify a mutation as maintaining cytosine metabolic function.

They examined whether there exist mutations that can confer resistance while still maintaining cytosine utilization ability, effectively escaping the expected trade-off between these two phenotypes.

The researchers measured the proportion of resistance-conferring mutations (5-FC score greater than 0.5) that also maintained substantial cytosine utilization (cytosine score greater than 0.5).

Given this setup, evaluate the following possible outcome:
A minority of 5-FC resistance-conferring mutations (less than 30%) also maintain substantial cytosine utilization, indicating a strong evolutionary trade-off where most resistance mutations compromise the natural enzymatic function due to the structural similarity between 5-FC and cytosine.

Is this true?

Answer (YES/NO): YES